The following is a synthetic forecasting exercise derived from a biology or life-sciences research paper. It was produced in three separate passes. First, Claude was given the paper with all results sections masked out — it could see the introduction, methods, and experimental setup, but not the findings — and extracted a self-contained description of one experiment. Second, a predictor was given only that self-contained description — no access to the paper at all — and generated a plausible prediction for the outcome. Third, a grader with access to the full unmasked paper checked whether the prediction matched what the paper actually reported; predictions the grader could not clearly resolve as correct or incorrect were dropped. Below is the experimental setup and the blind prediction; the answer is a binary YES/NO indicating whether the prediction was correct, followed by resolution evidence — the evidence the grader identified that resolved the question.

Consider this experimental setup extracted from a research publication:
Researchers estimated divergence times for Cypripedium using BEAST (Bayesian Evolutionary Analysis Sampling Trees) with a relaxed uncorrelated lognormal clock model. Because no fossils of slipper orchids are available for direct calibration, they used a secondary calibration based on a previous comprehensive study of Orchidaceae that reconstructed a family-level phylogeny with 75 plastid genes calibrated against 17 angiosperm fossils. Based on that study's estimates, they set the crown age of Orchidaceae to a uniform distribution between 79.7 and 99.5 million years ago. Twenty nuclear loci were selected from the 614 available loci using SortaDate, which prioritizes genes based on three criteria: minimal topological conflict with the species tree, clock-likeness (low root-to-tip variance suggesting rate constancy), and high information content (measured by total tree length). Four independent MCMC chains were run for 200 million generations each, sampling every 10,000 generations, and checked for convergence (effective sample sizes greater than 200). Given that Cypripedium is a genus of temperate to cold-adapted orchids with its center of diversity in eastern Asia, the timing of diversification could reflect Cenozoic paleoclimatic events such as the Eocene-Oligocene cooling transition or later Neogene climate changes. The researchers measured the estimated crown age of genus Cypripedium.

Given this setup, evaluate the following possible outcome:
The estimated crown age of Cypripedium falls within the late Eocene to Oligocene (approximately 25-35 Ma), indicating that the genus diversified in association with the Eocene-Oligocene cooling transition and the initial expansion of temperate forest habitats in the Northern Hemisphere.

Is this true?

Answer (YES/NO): NO